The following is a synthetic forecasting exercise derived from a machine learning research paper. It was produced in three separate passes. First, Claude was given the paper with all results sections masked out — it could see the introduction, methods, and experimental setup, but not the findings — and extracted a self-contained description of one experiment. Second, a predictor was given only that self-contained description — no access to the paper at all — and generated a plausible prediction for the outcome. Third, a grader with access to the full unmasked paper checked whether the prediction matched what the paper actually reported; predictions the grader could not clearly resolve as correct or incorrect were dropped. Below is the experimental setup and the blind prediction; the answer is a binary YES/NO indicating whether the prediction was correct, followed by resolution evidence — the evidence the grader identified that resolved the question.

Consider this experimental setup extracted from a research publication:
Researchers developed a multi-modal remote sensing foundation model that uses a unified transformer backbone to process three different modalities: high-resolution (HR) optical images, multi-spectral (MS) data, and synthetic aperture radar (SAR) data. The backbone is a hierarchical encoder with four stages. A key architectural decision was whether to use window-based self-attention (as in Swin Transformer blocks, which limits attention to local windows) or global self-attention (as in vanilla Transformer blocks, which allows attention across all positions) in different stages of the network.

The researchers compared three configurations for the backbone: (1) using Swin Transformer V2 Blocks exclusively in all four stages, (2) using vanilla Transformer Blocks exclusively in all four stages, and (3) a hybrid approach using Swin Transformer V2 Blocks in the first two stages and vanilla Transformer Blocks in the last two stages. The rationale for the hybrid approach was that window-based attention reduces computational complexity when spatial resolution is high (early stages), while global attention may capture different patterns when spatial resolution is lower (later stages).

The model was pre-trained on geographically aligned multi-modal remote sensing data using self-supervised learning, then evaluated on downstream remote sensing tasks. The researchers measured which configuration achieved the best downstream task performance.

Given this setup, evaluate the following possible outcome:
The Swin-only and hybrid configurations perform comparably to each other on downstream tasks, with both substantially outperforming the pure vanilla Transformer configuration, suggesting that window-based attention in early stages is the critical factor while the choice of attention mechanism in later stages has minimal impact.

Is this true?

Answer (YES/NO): NO